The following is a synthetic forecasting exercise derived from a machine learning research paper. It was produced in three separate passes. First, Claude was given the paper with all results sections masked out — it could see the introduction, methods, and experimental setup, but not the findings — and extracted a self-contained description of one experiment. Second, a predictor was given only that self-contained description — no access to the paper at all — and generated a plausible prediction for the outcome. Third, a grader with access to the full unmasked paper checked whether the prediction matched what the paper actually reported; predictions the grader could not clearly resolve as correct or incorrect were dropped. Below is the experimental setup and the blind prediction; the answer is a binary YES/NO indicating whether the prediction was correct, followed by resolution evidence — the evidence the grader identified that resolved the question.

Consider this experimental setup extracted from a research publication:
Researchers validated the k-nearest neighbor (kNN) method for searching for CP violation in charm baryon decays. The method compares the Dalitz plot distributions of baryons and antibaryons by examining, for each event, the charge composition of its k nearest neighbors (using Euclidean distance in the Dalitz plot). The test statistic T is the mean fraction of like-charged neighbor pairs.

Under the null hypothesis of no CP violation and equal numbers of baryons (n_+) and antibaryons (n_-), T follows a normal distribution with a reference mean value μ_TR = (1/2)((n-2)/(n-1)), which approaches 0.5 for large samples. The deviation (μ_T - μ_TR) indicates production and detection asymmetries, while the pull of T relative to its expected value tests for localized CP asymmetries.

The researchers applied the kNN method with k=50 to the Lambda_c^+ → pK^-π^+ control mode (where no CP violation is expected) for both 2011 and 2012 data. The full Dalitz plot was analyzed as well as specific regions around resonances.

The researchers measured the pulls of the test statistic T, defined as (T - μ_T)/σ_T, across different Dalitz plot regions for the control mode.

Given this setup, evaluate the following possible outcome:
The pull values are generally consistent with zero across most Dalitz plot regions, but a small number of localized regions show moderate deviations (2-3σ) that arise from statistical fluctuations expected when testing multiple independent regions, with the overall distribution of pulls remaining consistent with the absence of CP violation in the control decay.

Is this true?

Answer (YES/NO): YES